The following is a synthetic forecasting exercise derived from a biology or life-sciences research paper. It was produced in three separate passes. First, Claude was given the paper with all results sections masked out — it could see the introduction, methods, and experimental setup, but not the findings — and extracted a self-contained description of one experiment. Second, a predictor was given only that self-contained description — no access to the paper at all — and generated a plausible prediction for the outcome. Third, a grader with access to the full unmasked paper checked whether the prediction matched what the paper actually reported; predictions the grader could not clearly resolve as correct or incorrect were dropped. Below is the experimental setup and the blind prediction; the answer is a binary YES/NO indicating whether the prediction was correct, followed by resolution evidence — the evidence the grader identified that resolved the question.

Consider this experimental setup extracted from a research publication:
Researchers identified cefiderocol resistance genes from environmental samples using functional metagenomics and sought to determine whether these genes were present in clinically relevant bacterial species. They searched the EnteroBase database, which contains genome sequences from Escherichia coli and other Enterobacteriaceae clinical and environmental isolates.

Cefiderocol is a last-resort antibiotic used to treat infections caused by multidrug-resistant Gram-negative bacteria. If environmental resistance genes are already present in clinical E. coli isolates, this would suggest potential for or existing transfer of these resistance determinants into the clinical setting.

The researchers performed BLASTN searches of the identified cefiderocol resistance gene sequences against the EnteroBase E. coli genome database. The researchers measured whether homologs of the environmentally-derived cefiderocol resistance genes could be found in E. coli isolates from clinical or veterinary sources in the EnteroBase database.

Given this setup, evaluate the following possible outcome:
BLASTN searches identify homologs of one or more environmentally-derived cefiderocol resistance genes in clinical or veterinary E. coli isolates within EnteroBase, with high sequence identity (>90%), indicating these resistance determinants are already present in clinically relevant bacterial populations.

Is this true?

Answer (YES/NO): YES